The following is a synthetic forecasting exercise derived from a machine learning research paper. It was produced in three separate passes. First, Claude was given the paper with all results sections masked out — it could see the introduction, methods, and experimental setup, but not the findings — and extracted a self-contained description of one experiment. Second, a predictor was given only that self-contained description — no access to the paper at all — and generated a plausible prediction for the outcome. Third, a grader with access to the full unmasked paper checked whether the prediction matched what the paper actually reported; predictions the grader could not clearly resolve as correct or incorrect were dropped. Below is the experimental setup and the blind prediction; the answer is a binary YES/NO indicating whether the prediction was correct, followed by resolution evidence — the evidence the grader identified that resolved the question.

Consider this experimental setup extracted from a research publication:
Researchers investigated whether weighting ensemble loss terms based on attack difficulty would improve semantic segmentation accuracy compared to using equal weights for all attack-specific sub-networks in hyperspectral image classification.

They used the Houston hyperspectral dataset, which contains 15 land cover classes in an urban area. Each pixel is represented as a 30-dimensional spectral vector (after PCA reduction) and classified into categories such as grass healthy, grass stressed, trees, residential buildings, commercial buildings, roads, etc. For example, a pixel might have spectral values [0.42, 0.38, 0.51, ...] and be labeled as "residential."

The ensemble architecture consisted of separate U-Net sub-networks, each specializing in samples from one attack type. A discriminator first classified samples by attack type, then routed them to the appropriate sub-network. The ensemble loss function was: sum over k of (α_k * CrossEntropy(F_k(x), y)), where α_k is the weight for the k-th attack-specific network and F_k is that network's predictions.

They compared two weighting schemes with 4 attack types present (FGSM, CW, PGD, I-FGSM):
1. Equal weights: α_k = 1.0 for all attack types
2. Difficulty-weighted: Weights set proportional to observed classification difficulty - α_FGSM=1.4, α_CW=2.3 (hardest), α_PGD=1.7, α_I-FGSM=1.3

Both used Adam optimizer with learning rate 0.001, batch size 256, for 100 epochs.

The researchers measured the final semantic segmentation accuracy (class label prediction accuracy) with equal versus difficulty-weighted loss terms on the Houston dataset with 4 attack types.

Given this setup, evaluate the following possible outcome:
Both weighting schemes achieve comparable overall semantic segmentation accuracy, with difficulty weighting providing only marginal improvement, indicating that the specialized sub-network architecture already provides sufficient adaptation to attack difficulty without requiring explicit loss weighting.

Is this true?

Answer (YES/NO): NO